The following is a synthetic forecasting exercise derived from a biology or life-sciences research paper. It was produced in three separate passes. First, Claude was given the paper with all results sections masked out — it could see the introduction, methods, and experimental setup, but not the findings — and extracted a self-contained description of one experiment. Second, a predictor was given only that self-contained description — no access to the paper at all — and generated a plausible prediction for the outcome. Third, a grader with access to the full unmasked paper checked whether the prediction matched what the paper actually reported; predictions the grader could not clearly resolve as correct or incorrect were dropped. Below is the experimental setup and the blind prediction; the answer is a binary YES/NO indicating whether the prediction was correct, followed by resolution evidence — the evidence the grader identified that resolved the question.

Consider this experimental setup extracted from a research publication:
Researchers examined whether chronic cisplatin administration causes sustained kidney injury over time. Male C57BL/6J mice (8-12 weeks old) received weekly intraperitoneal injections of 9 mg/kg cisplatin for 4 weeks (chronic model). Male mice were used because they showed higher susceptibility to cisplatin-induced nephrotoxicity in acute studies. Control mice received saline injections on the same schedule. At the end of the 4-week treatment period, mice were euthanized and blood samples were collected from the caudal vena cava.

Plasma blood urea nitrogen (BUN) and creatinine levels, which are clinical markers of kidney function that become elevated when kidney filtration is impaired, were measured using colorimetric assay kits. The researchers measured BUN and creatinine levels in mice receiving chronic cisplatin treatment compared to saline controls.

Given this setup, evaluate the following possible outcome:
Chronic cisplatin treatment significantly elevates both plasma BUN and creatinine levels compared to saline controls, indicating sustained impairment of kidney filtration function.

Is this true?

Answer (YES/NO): YES